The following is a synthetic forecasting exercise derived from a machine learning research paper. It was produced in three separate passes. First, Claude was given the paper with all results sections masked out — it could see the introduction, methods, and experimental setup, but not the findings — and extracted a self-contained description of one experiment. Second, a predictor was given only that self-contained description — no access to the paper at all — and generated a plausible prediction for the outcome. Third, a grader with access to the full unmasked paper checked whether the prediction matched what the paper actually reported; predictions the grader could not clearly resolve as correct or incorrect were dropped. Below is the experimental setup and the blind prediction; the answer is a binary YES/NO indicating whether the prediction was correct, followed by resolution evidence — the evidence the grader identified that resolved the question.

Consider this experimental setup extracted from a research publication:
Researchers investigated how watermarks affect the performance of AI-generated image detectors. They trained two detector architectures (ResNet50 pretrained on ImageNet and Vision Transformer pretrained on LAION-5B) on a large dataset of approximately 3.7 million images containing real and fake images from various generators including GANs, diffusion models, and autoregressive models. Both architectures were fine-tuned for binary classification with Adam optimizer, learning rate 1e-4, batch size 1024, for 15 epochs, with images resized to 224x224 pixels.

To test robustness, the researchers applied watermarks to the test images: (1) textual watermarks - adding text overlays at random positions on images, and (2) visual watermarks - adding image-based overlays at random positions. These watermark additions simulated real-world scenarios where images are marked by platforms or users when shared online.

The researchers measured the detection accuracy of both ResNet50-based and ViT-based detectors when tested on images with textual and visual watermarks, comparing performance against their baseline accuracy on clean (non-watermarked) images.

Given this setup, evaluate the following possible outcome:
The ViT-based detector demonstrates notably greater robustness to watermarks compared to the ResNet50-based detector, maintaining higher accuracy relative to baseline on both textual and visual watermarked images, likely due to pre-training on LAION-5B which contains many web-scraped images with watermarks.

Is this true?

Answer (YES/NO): NO